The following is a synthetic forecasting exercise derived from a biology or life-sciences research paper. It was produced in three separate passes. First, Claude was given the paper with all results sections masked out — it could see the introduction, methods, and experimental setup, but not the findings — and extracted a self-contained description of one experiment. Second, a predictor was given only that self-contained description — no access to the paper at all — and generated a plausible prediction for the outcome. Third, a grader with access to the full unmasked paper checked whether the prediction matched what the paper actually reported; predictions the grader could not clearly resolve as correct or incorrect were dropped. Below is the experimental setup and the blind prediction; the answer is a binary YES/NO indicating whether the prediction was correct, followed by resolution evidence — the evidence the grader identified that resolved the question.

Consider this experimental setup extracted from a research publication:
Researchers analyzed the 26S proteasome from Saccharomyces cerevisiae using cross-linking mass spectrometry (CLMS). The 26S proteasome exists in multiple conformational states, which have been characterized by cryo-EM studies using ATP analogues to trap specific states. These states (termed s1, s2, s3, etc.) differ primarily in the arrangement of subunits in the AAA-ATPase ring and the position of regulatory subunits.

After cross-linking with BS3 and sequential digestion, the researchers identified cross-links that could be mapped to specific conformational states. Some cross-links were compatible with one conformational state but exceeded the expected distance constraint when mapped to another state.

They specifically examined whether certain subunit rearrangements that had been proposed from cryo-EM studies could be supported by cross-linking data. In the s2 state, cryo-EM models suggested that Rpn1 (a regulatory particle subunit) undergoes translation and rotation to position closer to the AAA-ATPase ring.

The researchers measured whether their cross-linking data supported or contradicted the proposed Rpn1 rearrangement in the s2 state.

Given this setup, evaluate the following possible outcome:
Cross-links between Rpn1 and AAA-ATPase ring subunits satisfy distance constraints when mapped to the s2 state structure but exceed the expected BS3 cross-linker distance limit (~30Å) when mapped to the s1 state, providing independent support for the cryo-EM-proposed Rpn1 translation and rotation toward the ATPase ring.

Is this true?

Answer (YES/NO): YES